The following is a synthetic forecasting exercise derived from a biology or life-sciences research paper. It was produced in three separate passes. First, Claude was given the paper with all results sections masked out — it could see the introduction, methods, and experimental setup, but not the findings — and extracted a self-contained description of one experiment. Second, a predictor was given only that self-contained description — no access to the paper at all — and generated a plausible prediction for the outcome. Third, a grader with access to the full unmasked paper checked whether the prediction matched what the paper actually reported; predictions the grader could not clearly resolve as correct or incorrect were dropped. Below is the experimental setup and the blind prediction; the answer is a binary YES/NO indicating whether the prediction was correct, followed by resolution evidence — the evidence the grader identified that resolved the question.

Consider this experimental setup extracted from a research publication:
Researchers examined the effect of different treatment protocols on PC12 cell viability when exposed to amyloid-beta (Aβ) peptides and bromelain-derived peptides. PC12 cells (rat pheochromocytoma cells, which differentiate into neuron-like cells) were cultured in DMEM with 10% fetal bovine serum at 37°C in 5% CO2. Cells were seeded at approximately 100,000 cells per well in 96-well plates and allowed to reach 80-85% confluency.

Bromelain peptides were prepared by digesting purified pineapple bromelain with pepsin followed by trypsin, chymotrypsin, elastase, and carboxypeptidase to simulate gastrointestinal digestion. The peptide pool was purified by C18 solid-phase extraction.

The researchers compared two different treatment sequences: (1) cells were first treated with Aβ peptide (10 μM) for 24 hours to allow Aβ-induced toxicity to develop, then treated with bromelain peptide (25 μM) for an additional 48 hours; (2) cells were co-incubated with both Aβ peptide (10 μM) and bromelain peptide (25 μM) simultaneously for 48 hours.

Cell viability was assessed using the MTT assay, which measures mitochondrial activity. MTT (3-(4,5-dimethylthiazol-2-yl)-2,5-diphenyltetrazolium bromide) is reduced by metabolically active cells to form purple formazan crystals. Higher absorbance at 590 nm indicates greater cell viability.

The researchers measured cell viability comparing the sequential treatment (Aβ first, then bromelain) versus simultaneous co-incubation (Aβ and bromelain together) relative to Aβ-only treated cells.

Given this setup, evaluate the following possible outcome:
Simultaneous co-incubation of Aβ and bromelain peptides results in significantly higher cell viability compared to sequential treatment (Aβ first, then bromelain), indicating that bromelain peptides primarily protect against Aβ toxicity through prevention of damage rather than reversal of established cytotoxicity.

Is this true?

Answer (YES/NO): NO